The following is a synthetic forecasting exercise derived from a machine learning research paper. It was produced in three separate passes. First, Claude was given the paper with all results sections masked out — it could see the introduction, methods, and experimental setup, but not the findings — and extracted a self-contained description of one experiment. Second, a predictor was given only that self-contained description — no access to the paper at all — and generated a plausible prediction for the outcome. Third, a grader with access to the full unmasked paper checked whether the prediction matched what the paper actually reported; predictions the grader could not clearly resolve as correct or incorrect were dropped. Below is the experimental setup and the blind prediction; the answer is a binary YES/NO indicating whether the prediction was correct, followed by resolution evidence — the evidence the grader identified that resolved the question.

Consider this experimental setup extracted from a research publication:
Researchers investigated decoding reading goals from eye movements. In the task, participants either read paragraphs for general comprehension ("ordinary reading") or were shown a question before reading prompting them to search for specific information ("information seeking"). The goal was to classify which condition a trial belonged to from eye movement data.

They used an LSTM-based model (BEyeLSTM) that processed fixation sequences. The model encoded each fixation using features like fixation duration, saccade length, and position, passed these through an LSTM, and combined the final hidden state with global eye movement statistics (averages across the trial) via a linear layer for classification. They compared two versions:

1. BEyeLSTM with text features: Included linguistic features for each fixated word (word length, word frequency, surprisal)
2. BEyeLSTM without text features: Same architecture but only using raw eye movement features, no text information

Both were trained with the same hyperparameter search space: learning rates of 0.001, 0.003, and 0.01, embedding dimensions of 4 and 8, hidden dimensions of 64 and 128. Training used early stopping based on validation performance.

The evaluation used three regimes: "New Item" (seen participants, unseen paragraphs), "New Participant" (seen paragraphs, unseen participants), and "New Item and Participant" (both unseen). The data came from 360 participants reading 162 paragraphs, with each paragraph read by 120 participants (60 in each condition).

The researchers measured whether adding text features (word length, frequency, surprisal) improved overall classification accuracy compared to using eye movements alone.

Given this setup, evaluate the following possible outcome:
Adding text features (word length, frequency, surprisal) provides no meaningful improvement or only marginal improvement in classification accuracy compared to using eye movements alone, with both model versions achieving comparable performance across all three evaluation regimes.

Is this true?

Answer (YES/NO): YES